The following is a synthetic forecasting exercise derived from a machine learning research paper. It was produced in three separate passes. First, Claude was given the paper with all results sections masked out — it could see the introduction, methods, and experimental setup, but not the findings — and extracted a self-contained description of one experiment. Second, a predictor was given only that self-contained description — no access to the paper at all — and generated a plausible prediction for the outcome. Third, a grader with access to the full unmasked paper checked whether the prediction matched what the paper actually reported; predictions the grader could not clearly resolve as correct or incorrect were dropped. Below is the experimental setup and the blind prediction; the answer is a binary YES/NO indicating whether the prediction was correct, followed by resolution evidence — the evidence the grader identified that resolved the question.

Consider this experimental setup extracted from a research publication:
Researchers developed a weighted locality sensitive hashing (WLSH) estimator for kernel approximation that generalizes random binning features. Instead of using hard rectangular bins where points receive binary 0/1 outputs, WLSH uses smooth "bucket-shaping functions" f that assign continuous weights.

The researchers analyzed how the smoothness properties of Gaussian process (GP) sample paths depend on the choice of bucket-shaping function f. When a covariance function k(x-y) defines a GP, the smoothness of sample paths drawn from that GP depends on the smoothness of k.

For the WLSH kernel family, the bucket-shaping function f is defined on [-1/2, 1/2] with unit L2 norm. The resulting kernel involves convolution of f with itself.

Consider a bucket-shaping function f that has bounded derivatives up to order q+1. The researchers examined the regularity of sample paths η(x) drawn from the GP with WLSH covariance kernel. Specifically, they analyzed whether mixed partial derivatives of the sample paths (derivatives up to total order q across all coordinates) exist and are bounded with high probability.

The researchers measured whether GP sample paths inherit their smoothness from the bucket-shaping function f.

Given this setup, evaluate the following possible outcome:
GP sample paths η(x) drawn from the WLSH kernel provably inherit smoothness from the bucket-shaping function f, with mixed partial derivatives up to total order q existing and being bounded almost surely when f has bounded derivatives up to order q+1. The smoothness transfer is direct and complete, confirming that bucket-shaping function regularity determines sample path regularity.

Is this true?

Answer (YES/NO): NO